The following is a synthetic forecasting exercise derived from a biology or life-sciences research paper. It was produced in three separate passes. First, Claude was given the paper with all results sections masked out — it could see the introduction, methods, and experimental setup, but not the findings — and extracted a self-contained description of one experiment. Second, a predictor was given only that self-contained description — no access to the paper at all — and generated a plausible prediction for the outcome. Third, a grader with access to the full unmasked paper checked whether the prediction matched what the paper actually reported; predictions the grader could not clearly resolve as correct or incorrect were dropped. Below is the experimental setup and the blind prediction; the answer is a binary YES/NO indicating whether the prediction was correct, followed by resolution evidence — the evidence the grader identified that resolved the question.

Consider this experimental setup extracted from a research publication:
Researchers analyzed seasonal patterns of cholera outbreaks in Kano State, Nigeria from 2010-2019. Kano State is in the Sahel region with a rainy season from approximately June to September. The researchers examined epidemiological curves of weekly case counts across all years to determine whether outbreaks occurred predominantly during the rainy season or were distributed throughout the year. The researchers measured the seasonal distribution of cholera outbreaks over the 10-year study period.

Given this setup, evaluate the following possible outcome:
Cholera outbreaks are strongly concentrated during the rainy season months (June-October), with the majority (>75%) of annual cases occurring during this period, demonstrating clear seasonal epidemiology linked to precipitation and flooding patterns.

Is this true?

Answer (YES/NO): NO